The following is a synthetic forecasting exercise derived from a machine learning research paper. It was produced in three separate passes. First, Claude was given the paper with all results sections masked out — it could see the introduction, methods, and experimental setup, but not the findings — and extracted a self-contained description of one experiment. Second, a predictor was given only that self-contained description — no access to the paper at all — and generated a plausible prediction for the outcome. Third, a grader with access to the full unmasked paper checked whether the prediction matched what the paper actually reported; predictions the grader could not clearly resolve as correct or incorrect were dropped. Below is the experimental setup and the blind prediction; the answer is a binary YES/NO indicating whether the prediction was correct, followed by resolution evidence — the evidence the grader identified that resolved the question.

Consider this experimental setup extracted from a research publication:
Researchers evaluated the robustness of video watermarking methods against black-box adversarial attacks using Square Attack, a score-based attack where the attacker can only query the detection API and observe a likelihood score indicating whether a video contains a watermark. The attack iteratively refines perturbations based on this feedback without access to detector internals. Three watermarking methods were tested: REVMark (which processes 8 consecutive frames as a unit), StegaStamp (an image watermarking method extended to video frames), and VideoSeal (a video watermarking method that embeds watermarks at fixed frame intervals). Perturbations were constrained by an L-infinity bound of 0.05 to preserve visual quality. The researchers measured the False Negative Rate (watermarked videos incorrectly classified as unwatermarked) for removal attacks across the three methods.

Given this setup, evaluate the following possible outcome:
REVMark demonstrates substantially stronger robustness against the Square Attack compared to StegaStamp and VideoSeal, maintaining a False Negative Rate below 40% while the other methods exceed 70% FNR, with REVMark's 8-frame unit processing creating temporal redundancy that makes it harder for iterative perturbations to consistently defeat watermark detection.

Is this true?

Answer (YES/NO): NO